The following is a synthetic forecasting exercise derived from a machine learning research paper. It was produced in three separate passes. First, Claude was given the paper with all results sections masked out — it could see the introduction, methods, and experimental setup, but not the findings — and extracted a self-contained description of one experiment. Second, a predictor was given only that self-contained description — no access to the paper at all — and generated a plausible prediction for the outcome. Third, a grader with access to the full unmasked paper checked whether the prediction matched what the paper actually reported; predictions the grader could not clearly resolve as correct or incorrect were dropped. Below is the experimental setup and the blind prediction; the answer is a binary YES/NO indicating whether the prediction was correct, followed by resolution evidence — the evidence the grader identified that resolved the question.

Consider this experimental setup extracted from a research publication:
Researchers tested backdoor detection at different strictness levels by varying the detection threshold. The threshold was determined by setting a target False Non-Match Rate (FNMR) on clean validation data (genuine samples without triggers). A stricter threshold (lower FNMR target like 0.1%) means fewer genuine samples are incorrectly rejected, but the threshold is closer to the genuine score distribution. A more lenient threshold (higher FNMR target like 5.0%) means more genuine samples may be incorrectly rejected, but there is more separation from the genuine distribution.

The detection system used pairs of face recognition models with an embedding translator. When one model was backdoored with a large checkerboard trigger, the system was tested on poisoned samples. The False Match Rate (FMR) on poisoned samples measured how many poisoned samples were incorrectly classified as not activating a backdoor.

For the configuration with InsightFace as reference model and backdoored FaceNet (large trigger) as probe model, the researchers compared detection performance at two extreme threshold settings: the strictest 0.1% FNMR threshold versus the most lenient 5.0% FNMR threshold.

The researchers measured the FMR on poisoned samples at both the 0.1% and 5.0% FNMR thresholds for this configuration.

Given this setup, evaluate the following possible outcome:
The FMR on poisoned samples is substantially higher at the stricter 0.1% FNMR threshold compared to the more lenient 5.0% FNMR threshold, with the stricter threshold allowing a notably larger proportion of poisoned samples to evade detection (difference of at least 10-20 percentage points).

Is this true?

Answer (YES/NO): YES